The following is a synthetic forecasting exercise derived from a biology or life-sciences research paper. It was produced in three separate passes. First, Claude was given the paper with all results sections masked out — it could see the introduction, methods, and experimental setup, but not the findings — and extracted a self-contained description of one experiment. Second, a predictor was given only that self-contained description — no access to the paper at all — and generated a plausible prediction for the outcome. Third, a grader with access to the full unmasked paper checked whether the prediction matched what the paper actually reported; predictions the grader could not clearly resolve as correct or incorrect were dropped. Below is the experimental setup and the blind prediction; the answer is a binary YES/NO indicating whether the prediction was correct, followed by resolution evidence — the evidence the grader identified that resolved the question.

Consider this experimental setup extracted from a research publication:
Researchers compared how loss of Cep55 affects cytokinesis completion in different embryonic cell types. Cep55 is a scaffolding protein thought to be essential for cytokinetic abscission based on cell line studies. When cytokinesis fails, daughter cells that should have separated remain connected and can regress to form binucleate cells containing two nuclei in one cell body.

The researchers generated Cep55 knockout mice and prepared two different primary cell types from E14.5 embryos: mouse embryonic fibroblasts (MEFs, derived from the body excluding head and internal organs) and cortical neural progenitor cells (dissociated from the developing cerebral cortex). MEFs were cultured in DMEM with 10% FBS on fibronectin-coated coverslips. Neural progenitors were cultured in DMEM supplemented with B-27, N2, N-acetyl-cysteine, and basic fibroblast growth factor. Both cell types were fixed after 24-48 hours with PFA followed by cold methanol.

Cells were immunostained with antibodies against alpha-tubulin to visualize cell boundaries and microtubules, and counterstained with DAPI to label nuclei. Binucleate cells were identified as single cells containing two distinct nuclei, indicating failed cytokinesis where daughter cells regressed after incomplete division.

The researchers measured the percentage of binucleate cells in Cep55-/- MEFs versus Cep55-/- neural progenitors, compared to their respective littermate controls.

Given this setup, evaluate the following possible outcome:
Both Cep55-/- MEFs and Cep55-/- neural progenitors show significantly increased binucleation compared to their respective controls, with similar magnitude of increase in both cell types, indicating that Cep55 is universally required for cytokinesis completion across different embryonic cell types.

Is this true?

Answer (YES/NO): NO